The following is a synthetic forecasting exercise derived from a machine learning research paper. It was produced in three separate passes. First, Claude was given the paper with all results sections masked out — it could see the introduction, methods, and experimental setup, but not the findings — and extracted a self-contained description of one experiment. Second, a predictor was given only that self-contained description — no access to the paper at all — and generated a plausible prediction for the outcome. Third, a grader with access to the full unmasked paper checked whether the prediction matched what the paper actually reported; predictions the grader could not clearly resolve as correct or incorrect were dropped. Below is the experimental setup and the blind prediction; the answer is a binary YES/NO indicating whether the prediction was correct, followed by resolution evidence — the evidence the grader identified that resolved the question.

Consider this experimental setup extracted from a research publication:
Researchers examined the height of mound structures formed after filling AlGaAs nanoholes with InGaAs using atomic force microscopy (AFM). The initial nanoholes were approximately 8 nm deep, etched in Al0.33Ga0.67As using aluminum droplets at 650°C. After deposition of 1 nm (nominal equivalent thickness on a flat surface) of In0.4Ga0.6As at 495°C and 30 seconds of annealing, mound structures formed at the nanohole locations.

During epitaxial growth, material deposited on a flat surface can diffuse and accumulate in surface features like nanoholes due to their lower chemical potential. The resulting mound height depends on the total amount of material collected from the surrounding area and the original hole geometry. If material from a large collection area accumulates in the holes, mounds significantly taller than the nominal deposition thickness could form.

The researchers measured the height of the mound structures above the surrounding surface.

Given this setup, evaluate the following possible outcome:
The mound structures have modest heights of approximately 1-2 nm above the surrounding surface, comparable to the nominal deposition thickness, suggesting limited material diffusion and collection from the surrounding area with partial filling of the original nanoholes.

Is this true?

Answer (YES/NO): NO